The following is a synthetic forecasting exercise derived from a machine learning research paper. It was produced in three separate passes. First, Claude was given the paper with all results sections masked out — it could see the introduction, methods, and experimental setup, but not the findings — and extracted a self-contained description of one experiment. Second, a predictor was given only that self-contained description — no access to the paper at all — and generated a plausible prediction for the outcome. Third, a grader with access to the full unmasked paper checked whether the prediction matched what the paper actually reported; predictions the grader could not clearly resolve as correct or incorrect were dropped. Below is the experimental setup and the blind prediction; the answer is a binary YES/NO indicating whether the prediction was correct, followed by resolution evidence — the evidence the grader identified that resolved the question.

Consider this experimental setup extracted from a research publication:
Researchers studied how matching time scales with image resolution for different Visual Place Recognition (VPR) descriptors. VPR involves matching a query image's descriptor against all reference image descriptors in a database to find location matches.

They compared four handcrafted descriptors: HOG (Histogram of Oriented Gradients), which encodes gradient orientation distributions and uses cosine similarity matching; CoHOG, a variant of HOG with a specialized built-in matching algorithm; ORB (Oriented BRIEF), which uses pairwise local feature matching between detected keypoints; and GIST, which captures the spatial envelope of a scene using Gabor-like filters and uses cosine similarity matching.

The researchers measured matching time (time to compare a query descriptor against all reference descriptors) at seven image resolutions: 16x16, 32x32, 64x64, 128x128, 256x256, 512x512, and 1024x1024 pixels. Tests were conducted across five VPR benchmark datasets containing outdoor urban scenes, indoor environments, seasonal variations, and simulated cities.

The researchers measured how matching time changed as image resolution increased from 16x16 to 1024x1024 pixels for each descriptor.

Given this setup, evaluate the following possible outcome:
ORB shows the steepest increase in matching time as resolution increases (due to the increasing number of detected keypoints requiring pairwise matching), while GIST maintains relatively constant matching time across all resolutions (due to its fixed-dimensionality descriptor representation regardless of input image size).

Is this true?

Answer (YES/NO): NO